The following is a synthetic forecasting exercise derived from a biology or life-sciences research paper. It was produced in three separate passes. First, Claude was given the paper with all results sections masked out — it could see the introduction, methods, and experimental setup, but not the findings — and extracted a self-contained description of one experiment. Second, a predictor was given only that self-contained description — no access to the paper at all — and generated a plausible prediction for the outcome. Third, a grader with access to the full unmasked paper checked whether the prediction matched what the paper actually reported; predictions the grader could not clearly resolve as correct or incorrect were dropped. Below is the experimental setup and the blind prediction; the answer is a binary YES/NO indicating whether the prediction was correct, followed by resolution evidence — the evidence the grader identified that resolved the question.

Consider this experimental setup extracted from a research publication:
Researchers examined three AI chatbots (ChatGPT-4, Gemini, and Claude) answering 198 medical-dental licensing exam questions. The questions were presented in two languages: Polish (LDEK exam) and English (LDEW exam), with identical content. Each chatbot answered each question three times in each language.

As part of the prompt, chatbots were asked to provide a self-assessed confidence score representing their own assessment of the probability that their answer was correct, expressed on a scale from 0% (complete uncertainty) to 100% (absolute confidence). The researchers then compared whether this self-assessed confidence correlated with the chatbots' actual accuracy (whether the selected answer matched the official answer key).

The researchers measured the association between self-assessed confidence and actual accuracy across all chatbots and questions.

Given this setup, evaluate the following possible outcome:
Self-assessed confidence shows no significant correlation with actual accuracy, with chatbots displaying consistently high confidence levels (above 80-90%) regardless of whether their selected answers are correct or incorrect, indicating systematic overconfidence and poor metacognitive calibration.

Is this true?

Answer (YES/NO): NO